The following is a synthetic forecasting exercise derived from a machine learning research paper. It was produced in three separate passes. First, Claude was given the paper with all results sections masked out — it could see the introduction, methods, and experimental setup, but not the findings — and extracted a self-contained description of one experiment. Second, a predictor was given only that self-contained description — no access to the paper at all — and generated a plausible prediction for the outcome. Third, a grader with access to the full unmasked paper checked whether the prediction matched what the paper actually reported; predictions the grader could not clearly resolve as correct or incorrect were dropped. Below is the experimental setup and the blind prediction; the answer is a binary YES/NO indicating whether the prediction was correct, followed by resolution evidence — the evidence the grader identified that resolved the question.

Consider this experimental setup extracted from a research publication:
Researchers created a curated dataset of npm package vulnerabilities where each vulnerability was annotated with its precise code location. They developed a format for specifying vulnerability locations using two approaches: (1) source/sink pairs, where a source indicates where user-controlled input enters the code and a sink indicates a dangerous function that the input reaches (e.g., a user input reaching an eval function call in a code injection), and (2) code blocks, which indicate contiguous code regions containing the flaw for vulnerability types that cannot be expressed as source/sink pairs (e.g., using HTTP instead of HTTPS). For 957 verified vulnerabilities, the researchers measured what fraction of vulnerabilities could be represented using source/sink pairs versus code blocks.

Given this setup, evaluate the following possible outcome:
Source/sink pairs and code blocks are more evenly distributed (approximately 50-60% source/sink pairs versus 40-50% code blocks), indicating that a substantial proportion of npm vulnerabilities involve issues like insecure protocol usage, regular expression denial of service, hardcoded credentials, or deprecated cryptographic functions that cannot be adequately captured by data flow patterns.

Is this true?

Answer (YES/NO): NO